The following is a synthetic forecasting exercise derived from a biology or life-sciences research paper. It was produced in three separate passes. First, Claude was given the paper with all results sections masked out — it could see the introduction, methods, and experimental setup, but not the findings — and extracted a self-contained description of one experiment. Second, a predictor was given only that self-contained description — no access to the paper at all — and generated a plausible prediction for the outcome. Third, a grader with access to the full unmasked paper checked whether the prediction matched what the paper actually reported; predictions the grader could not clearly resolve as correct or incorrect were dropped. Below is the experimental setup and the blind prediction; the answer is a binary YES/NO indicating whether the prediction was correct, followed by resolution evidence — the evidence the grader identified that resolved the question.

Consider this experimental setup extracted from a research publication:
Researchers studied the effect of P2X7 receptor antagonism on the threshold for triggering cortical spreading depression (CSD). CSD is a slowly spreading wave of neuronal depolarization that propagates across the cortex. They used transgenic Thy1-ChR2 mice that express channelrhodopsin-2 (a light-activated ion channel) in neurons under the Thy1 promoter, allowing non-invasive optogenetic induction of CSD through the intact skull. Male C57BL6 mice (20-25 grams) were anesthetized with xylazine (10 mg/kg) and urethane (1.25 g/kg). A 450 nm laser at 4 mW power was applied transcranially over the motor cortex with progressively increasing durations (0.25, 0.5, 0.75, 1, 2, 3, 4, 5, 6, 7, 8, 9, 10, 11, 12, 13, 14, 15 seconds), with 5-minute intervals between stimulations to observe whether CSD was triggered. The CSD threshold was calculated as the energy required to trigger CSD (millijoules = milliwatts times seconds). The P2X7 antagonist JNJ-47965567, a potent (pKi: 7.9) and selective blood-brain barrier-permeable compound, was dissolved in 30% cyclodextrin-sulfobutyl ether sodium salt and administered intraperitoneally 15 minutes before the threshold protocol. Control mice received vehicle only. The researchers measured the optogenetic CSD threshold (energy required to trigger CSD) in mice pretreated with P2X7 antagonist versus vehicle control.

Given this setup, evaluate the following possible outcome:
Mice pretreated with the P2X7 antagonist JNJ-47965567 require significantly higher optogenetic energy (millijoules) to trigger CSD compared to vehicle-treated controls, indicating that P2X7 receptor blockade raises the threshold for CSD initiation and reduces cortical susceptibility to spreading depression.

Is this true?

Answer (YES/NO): NO